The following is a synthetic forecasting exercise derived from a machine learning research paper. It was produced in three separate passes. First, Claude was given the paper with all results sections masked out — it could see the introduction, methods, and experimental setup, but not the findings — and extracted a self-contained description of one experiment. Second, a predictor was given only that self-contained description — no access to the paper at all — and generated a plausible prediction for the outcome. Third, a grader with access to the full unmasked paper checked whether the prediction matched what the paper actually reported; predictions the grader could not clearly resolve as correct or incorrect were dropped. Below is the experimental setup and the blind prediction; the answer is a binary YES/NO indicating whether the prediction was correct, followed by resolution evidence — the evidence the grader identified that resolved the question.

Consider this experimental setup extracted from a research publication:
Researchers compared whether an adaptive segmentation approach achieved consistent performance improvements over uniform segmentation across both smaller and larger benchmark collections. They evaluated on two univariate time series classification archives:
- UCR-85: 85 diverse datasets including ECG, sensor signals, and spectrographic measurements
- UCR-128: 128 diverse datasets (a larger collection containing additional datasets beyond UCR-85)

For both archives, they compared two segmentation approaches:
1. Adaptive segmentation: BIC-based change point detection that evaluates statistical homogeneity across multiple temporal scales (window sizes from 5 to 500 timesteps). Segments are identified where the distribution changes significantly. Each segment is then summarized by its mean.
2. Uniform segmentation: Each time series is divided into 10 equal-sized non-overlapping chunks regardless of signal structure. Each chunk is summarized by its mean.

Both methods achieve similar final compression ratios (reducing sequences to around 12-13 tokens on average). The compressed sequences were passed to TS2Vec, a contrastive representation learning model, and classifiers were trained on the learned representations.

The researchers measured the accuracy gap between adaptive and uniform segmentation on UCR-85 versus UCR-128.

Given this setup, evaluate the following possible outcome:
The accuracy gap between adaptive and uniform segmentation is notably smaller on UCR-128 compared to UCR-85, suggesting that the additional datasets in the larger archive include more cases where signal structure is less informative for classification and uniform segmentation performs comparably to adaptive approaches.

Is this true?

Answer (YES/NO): NO